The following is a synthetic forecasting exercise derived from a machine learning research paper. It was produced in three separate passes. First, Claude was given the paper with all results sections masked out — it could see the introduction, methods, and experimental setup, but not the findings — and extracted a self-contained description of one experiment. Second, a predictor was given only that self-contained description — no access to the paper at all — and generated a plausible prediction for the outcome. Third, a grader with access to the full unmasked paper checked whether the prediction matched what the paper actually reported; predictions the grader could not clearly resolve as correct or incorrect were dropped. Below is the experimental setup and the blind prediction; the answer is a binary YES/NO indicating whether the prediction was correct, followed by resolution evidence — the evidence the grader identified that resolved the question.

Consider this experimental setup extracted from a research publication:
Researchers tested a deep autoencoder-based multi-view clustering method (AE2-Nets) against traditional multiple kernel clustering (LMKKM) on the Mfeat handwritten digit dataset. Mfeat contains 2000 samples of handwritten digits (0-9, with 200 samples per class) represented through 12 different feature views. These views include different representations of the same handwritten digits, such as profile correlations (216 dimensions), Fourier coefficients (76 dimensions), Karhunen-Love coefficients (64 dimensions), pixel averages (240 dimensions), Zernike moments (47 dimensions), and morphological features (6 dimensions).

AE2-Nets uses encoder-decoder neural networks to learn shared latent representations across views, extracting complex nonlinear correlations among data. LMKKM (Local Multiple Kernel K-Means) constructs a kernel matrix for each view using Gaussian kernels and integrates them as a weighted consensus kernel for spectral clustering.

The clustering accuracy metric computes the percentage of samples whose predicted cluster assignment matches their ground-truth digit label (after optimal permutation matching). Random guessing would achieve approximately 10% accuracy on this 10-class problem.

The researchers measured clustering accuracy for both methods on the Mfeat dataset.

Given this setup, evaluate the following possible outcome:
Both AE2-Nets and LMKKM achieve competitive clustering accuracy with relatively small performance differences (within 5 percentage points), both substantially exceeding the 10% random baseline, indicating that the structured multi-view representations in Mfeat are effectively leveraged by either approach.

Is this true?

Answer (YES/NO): NO